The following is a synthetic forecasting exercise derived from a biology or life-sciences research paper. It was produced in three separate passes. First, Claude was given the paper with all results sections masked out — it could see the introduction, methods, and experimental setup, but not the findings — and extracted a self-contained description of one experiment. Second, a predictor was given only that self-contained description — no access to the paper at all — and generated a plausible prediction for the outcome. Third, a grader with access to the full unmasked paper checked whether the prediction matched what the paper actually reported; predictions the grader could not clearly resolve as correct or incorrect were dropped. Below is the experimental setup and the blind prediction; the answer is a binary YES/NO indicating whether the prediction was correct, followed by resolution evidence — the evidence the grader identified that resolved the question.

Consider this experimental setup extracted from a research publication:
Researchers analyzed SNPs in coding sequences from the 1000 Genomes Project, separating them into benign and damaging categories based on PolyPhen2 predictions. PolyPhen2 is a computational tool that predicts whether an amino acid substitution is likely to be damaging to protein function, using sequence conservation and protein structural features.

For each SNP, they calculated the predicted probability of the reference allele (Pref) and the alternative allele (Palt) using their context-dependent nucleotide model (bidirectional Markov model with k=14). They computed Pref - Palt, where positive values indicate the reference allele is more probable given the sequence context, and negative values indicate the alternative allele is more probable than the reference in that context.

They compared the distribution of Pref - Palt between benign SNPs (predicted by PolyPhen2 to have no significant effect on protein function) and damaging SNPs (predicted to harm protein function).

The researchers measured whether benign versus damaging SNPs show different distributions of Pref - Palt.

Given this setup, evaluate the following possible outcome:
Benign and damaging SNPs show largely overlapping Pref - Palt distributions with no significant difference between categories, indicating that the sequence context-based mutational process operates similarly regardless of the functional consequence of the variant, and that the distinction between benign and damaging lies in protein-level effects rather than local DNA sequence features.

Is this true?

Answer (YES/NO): NO